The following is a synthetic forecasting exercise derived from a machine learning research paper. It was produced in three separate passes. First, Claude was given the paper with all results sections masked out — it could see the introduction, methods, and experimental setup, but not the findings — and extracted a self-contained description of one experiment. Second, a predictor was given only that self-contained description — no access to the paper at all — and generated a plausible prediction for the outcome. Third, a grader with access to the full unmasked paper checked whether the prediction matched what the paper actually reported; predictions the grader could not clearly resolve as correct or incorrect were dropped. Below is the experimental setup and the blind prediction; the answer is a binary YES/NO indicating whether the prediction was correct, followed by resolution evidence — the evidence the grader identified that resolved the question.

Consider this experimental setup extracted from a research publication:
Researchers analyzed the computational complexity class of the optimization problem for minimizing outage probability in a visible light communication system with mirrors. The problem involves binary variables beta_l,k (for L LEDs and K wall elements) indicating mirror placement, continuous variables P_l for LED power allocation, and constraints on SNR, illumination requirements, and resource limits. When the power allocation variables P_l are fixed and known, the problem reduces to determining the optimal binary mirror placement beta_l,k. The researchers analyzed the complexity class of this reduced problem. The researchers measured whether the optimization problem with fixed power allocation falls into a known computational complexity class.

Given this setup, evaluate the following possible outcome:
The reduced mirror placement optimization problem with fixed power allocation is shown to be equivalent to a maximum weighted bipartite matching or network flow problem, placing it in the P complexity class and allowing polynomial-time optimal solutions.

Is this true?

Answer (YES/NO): NO